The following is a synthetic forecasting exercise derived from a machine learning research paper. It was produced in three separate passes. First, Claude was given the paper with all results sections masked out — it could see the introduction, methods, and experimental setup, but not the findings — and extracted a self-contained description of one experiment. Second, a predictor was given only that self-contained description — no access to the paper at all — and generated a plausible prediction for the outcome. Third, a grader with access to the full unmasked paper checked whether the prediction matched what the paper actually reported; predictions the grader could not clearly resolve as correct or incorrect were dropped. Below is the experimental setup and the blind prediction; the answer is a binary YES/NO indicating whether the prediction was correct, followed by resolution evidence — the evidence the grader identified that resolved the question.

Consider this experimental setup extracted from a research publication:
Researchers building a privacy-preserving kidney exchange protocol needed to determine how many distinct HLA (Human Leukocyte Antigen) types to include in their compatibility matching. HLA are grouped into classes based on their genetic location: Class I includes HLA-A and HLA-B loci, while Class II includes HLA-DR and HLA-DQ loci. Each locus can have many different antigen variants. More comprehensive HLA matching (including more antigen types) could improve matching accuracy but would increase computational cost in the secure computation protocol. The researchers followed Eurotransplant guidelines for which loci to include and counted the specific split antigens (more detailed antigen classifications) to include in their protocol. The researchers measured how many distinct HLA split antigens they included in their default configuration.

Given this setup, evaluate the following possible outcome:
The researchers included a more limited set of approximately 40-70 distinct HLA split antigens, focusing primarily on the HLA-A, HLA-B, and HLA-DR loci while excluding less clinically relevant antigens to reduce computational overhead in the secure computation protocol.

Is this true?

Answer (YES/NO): YES